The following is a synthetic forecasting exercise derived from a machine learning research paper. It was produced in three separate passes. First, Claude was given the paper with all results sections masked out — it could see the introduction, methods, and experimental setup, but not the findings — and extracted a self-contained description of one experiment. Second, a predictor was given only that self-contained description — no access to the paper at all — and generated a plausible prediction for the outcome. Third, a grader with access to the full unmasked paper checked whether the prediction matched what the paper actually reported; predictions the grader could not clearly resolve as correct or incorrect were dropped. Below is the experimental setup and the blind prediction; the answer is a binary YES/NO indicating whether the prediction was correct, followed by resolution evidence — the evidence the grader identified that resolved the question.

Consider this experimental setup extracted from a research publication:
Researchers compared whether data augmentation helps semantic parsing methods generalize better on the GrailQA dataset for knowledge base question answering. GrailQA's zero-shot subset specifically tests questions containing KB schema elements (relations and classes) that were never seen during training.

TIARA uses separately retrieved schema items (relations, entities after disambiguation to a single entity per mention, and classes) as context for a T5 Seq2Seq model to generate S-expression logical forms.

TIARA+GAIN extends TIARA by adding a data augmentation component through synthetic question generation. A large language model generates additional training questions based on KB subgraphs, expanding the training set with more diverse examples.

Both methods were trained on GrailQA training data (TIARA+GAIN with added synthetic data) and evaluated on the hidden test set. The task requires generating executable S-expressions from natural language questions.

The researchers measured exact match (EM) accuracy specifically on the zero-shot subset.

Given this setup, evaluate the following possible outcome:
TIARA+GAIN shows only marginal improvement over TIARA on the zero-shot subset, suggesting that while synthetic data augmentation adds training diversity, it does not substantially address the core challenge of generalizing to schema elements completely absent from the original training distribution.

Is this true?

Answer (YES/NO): NO